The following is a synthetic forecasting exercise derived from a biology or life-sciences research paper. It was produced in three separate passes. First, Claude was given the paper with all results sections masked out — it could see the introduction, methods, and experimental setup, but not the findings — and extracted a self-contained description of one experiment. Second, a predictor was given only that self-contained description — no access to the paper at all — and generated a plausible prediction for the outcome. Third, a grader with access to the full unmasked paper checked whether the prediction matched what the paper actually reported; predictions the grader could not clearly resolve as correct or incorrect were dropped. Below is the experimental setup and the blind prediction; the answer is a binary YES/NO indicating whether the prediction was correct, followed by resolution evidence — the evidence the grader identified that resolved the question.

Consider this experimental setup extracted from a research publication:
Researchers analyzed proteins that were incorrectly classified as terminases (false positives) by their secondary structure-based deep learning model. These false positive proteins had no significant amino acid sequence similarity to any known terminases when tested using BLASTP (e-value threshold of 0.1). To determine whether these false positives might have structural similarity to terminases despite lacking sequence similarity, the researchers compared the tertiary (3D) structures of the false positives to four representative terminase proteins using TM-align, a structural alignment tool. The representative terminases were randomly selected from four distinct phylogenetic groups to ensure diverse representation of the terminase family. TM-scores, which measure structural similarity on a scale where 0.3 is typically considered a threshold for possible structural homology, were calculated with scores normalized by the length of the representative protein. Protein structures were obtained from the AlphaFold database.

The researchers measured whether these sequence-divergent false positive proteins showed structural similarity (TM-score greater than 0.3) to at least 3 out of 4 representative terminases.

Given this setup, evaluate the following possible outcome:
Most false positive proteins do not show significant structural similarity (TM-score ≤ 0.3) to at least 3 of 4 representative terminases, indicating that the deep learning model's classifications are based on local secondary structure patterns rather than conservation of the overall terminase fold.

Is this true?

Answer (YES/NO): YES